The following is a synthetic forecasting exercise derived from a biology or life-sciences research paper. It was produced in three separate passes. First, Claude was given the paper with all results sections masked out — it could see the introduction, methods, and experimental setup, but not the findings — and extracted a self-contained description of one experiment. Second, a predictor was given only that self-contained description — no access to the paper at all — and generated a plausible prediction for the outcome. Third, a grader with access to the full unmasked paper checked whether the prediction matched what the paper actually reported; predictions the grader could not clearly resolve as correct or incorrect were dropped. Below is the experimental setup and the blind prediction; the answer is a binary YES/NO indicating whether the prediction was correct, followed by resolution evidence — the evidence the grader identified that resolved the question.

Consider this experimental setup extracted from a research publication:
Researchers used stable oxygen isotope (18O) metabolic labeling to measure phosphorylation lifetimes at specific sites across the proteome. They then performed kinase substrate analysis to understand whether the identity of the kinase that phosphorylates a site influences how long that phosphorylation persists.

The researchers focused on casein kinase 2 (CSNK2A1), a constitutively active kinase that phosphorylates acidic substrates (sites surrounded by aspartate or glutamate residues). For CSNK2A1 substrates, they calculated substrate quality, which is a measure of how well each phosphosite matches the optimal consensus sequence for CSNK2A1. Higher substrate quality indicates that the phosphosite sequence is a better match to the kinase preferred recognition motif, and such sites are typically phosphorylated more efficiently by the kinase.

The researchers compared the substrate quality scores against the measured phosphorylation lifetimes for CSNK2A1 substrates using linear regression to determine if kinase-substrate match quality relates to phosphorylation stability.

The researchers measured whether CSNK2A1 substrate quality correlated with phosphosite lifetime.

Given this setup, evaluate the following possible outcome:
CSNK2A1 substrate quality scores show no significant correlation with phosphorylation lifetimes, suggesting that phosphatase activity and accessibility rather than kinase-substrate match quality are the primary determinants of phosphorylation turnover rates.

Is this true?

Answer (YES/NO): NO